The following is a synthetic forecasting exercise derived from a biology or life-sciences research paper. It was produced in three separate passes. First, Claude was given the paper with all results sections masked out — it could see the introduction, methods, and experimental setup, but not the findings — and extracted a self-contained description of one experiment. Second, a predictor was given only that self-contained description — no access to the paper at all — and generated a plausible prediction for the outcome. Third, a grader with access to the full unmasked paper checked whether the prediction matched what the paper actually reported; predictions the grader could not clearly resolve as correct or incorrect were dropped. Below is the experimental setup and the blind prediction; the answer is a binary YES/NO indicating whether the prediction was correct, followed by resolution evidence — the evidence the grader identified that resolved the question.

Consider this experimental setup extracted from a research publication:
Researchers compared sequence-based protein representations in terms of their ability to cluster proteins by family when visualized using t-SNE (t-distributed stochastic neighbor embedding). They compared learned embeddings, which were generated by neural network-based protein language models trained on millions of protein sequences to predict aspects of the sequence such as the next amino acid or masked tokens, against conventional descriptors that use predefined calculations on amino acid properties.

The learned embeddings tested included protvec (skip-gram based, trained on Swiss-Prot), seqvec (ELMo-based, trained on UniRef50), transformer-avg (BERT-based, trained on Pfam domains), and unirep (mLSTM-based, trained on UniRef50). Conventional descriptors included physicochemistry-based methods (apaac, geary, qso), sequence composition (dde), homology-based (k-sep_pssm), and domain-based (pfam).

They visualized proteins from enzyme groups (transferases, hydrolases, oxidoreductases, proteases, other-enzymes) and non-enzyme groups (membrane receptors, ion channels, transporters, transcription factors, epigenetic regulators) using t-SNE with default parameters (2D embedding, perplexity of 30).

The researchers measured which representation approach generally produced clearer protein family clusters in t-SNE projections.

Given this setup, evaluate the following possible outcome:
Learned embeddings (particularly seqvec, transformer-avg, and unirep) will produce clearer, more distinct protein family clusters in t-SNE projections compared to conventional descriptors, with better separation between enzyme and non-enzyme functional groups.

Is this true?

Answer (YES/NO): YES